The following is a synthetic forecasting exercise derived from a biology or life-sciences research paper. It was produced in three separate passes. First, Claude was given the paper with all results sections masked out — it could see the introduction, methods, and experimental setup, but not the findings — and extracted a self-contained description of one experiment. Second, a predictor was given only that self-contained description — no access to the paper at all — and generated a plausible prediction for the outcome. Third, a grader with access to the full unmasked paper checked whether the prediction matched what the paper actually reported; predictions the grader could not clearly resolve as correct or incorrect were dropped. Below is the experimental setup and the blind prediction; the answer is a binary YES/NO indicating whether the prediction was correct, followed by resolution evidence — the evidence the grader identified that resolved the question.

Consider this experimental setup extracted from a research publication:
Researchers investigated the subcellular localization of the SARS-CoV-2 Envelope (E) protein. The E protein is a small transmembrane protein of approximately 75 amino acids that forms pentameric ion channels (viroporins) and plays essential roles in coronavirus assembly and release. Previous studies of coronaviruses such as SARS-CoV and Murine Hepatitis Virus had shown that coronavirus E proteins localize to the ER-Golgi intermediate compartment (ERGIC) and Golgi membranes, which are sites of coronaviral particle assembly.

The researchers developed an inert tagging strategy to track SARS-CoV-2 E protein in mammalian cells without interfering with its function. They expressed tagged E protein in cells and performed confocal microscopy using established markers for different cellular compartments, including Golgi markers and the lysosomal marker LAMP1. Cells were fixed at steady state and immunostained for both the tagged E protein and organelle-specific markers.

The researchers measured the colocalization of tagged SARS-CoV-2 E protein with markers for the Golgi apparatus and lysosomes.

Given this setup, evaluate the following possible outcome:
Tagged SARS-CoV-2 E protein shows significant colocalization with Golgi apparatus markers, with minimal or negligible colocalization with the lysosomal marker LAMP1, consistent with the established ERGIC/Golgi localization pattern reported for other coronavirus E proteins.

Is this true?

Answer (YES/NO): NO